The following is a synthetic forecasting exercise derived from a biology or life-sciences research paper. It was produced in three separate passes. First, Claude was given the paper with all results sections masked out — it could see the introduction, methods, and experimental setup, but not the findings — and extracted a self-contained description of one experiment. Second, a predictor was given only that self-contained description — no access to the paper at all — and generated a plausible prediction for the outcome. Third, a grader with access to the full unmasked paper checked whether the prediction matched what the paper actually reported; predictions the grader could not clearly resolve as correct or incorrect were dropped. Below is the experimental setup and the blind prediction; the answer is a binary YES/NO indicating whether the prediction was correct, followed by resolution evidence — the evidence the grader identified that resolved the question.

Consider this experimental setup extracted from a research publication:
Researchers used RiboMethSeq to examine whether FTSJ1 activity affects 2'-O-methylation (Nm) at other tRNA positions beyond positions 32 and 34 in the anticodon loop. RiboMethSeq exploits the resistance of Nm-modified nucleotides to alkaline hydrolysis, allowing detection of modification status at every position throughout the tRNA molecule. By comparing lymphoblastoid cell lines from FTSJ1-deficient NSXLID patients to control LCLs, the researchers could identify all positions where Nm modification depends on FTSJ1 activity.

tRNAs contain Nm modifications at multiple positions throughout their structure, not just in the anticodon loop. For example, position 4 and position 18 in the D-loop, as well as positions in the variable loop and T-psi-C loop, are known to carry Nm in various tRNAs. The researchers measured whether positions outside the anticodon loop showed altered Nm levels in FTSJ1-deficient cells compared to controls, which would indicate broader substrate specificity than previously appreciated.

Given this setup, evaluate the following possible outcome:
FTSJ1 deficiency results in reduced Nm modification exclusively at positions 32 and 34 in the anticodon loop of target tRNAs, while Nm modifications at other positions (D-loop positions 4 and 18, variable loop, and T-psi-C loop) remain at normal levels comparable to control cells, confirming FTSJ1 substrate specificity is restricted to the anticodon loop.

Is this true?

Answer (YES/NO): YES